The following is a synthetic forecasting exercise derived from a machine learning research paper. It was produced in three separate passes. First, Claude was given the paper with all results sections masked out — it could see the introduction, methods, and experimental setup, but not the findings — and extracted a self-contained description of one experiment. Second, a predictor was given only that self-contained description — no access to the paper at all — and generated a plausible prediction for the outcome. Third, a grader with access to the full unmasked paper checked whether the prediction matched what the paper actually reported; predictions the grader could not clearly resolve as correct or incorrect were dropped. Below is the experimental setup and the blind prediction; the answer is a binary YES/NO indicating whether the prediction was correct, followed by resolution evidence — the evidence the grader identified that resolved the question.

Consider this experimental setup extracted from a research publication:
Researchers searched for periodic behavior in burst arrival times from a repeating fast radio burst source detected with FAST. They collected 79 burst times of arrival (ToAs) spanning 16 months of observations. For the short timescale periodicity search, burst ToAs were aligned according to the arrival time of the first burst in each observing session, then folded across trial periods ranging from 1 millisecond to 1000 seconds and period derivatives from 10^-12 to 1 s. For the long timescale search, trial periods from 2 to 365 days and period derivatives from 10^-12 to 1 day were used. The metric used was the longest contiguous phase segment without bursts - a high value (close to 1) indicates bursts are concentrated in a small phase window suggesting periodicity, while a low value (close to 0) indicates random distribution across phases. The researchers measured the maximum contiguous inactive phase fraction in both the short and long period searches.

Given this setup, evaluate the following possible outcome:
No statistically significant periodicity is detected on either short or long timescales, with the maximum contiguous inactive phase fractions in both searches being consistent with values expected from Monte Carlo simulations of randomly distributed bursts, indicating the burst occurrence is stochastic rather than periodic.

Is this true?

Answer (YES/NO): NO